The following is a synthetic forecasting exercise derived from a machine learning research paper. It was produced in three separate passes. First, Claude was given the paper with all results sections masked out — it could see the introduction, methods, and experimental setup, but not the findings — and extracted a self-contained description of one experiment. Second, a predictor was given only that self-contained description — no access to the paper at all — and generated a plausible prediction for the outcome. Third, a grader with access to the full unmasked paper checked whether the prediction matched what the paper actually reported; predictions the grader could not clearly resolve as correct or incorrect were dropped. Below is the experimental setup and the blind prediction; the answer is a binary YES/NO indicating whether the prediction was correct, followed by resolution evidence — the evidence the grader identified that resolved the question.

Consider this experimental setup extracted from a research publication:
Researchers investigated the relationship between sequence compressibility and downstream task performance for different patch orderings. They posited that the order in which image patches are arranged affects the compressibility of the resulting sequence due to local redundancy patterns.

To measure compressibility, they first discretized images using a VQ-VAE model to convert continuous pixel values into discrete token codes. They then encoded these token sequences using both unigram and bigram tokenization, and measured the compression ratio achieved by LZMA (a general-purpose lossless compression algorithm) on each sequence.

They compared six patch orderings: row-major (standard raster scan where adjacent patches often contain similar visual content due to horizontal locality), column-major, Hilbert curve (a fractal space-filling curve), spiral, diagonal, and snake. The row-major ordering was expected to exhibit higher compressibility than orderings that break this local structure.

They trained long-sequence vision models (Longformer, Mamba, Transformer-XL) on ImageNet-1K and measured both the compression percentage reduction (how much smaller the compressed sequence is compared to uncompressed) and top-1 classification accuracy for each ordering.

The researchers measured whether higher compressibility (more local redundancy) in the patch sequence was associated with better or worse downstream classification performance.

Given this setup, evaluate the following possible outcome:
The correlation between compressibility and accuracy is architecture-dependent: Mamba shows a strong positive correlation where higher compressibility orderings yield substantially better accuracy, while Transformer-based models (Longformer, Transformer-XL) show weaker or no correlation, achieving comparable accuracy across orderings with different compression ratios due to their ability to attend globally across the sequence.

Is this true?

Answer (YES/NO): NO